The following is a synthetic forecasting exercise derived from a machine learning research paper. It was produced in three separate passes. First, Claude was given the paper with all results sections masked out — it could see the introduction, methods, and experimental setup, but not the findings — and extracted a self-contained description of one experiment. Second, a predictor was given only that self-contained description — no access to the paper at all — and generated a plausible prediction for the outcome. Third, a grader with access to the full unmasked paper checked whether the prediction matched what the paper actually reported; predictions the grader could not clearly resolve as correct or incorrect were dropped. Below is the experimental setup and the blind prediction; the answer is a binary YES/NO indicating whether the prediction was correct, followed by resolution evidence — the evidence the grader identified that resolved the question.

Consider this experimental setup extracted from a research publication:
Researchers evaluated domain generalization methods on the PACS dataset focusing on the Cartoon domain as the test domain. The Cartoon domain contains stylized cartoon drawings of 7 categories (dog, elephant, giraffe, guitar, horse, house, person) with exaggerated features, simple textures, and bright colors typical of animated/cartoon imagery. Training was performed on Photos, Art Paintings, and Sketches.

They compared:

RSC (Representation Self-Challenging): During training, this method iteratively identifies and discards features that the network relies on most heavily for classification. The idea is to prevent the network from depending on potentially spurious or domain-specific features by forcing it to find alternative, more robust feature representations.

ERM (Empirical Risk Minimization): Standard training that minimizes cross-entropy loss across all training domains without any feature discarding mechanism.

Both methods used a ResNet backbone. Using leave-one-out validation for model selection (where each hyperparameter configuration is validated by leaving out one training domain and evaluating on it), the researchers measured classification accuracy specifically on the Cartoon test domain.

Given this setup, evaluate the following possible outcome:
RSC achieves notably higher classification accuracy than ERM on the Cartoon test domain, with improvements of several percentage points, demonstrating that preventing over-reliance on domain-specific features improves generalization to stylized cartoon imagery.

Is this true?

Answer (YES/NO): YES